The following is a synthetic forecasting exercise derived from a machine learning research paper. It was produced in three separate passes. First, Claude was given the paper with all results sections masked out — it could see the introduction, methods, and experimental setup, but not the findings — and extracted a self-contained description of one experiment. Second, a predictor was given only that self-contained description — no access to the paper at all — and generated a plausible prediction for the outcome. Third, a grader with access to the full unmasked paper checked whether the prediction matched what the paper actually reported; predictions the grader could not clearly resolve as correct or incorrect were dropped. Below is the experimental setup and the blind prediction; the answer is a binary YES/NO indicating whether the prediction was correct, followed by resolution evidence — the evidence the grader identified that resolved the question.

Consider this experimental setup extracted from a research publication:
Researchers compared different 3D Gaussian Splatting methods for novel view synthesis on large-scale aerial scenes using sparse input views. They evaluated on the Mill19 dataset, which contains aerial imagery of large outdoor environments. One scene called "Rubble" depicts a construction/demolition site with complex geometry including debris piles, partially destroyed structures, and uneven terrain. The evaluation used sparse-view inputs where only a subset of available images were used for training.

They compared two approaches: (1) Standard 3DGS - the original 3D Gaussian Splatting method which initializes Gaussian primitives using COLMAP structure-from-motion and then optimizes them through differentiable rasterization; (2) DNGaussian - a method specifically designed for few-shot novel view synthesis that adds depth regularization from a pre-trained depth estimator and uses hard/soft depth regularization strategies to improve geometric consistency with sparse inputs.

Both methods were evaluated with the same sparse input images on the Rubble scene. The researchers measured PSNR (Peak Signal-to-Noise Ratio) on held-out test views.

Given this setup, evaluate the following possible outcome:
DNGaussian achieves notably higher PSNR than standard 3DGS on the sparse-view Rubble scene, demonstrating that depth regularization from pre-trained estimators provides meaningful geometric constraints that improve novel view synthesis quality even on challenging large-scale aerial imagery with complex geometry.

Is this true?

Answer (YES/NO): NO